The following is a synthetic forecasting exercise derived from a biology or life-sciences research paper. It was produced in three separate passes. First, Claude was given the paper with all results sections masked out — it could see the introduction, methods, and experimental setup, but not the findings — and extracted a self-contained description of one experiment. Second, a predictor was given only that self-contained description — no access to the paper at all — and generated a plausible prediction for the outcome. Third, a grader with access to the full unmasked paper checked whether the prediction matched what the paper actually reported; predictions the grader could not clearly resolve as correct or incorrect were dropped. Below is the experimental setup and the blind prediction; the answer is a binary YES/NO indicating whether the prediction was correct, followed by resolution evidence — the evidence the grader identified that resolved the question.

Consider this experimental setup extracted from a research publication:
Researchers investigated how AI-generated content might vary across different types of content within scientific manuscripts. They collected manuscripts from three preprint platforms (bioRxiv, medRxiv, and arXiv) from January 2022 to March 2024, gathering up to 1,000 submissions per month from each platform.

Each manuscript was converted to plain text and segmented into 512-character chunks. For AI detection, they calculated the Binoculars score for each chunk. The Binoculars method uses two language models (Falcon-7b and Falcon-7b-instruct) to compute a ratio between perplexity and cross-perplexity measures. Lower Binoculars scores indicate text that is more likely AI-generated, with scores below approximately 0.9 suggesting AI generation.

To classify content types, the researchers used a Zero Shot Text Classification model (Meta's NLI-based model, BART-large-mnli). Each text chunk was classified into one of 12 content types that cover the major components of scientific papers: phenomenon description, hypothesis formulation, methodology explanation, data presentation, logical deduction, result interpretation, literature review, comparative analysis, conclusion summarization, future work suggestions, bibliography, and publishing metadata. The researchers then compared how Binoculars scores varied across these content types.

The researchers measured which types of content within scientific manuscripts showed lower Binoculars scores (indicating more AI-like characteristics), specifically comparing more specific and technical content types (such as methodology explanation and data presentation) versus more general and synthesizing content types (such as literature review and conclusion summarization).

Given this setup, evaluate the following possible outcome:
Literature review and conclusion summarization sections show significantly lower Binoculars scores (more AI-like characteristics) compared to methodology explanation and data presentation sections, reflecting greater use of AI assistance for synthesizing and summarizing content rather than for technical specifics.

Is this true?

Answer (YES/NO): NO